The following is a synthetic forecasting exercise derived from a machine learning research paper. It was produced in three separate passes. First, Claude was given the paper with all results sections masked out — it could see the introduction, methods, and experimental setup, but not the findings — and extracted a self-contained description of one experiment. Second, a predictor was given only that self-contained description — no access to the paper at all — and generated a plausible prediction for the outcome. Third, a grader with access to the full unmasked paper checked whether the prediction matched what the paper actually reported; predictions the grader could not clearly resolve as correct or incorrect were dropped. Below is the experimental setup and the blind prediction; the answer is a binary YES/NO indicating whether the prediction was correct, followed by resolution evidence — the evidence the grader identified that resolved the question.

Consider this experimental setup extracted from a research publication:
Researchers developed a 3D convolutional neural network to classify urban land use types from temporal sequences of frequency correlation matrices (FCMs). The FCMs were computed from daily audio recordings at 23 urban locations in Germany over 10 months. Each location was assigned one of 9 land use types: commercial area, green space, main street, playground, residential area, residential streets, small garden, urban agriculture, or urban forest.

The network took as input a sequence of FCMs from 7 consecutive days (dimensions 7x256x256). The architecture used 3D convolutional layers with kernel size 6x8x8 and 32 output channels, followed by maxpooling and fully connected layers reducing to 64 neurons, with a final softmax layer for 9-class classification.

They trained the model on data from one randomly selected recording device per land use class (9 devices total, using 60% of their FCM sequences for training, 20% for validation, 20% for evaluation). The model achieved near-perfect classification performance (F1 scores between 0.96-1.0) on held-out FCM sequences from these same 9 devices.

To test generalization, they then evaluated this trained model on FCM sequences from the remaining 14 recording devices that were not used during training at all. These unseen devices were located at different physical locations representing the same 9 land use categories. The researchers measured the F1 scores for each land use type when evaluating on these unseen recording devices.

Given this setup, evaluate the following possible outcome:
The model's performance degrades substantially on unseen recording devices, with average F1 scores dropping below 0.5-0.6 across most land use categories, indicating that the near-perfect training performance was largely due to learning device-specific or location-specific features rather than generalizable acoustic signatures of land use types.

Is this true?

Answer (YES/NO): YES